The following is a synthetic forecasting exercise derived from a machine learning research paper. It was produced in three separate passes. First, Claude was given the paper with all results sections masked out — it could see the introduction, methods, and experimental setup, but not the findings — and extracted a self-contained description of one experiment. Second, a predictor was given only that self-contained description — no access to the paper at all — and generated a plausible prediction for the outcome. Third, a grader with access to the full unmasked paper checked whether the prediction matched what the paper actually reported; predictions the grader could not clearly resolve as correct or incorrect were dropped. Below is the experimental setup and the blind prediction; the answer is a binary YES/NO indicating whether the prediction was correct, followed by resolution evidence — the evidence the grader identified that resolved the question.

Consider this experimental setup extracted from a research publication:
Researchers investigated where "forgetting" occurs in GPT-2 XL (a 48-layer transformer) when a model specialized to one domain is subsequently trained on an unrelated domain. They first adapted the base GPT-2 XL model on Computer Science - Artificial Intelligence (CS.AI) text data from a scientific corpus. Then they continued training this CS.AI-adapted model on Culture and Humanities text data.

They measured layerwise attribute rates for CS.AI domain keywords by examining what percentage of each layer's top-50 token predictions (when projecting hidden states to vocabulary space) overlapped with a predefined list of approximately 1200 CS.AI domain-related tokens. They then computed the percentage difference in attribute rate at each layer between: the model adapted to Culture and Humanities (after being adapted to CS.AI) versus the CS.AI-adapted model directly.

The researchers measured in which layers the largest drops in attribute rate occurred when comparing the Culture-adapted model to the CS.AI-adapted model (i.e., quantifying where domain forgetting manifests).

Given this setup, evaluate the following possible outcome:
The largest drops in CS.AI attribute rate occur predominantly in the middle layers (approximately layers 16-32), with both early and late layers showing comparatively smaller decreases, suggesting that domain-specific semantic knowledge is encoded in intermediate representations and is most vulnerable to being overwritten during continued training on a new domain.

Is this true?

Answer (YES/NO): NO